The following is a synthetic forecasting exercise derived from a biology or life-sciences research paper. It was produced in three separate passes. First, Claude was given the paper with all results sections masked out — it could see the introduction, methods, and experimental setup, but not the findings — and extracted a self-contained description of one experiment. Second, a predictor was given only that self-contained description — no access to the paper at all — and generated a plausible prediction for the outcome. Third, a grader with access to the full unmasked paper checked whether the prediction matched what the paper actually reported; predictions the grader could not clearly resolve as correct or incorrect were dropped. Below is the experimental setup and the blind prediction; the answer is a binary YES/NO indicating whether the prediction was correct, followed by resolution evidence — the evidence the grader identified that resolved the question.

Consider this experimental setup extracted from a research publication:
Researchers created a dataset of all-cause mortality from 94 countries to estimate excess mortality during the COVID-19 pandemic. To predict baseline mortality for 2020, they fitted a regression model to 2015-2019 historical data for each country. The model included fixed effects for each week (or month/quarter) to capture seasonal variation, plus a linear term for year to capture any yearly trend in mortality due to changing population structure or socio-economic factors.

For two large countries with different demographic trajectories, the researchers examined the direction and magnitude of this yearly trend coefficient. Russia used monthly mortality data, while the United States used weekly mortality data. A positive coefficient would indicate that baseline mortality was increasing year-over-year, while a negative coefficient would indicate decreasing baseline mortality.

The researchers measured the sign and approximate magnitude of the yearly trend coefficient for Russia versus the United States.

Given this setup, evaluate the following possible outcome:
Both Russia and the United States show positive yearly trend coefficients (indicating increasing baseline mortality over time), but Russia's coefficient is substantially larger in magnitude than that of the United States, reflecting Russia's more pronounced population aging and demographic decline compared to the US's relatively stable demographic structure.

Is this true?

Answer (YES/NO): NO